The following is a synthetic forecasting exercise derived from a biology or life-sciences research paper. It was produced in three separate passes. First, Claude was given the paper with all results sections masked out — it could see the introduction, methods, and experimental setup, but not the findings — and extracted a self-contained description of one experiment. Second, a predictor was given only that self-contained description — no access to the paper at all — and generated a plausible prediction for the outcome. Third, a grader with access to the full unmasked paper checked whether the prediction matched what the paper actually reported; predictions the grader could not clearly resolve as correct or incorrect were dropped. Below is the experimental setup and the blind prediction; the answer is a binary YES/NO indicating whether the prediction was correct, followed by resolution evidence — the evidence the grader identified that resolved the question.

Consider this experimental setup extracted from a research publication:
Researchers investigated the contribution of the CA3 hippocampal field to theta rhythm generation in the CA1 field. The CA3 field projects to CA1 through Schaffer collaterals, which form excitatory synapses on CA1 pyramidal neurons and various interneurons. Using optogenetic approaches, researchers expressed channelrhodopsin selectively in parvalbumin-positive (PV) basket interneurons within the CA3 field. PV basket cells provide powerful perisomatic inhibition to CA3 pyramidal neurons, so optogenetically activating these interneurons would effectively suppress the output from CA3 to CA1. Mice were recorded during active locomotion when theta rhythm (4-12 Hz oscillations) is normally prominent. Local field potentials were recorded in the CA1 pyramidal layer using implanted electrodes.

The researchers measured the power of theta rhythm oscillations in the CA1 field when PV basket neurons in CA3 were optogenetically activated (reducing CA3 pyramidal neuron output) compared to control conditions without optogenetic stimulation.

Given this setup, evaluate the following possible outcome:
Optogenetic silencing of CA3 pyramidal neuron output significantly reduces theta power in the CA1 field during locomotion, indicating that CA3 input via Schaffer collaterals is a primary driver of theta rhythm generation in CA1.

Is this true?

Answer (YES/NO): YES